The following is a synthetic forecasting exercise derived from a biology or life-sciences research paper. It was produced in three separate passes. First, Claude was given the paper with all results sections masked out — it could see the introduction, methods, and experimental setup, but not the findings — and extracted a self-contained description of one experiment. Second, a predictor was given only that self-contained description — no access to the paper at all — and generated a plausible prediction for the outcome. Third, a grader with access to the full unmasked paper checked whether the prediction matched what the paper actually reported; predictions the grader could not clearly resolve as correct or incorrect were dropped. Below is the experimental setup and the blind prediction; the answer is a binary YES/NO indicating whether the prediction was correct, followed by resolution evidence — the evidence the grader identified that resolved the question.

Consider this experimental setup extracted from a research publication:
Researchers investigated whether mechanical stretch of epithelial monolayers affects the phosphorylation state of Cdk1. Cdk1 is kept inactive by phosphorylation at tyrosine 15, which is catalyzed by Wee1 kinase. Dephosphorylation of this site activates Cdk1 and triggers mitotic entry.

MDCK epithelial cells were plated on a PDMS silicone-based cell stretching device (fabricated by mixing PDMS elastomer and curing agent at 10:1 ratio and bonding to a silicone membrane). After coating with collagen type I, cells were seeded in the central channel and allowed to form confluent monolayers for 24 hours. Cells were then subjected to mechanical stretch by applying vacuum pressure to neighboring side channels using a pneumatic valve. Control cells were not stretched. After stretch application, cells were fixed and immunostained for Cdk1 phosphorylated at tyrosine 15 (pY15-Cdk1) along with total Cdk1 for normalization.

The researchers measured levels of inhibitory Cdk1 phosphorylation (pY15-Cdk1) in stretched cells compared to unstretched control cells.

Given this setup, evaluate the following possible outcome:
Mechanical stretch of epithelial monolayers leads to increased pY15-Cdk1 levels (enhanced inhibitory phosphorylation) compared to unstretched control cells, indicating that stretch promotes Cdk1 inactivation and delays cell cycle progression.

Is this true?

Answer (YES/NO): NO